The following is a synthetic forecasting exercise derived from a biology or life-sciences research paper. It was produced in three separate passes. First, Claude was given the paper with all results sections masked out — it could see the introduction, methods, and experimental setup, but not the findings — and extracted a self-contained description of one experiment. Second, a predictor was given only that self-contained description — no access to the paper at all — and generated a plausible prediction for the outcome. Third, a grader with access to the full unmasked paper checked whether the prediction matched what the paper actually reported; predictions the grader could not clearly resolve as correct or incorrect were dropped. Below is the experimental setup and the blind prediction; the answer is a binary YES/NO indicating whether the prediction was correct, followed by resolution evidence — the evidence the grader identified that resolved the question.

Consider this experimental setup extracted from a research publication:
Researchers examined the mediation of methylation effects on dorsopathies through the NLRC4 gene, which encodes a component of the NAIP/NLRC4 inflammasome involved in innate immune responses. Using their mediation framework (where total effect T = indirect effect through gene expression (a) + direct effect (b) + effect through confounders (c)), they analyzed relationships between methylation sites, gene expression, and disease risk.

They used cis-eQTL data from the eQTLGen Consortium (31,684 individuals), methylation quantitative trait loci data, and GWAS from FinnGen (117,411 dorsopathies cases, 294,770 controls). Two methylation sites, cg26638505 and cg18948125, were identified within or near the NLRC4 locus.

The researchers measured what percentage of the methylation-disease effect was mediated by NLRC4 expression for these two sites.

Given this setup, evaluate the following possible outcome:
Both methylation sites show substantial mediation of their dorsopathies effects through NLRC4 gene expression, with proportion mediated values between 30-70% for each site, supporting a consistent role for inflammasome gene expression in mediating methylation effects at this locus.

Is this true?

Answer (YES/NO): NO